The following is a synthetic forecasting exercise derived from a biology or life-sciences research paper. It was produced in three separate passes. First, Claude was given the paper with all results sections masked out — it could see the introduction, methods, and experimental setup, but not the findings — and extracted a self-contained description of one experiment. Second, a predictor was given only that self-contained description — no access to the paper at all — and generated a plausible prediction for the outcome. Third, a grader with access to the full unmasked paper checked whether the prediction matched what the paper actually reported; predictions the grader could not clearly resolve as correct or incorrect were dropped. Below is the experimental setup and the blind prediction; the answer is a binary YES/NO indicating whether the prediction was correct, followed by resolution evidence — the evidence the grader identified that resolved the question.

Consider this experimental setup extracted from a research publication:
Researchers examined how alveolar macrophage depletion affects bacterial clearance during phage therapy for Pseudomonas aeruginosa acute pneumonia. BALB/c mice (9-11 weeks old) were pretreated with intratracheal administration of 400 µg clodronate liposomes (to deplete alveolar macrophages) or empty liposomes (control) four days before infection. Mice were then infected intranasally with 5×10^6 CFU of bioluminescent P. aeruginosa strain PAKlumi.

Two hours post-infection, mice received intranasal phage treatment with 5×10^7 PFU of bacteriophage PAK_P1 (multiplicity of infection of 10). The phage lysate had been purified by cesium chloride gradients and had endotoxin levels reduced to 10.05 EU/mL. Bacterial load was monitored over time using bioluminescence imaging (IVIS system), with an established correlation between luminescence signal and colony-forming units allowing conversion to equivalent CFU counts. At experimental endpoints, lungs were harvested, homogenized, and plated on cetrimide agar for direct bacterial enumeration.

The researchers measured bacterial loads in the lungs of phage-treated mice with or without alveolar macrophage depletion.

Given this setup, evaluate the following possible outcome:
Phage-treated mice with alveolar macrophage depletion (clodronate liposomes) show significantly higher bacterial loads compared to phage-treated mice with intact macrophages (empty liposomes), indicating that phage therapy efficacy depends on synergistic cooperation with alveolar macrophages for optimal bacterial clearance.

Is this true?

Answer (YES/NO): NO